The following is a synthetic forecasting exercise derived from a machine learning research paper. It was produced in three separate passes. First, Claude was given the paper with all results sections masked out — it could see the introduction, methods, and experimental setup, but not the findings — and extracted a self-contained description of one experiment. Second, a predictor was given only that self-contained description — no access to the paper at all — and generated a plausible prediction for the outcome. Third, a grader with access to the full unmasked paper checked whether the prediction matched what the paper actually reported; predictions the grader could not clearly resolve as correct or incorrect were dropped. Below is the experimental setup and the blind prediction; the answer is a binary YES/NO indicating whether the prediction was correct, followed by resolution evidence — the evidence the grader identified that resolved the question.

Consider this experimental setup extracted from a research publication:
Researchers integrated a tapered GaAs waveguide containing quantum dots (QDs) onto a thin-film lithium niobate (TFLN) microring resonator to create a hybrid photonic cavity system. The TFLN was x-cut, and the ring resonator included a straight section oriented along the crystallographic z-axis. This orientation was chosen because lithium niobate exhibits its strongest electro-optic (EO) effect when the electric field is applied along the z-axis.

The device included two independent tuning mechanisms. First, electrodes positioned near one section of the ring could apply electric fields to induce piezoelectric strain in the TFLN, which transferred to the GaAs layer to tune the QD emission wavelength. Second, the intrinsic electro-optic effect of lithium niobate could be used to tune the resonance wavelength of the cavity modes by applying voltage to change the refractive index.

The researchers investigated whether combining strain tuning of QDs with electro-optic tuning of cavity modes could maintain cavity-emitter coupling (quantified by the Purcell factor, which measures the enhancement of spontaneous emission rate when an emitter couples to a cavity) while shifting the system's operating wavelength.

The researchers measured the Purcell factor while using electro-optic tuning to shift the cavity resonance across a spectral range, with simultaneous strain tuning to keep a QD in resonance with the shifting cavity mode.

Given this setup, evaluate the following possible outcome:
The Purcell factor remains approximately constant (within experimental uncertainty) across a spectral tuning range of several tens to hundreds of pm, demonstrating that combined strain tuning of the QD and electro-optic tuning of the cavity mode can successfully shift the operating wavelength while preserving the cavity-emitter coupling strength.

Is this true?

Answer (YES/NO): YES